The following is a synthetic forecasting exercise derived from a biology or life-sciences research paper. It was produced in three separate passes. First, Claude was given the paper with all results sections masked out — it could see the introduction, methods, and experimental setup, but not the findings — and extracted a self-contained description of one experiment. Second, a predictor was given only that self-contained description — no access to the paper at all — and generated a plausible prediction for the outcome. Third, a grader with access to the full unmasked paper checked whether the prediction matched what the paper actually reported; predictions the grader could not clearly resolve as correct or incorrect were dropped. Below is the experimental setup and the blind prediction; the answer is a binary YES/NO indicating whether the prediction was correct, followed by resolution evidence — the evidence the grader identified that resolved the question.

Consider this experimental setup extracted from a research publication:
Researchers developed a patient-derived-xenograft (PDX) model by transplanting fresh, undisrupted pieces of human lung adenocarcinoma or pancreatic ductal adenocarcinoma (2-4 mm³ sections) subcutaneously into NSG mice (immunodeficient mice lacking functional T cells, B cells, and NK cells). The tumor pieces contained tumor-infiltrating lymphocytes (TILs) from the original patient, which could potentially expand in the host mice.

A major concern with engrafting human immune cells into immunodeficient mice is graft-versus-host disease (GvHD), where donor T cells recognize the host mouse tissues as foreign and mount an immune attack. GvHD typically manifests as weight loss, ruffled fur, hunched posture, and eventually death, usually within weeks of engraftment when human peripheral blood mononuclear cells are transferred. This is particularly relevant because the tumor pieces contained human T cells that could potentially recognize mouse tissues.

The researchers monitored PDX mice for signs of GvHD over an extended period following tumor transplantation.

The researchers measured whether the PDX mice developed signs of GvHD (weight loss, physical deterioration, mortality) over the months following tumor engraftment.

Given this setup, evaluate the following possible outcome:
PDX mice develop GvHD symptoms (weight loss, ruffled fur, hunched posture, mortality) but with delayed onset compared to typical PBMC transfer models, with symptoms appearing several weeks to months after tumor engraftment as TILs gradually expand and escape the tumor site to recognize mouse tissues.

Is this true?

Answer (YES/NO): NO